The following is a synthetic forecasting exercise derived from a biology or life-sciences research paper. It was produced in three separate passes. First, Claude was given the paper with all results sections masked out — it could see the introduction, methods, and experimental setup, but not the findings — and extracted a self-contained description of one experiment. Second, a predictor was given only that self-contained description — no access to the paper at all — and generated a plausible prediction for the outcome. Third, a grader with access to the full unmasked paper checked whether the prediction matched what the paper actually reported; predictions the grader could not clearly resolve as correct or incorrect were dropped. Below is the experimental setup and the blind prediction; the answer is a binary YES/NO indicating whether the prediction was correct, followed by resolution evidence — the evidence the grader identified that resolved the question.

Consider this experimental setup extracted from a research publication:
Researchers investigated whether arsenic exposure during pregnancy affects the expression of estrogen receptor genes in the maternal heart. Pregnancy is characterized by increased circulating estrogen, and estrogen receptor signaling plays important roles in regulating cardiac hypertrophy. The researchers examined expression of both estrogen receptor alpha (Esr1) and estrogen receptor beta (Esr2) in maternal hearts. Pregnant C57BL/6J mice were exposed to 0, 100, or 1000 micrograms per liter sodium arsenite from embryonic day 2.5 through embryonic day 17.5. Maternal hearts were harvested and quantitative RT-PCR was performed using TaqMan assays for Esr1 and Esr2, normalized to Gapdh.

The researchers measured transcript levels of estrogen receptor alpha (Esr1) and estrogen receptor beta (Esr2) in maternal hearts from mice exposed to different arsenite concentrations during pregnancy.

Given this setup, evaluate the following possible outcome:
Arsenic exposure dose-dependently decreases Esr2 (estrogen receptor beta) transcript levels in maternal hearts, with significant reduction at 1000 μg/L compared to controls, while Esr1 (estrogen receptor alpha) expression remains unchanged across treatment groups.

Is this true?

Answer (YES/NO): NO